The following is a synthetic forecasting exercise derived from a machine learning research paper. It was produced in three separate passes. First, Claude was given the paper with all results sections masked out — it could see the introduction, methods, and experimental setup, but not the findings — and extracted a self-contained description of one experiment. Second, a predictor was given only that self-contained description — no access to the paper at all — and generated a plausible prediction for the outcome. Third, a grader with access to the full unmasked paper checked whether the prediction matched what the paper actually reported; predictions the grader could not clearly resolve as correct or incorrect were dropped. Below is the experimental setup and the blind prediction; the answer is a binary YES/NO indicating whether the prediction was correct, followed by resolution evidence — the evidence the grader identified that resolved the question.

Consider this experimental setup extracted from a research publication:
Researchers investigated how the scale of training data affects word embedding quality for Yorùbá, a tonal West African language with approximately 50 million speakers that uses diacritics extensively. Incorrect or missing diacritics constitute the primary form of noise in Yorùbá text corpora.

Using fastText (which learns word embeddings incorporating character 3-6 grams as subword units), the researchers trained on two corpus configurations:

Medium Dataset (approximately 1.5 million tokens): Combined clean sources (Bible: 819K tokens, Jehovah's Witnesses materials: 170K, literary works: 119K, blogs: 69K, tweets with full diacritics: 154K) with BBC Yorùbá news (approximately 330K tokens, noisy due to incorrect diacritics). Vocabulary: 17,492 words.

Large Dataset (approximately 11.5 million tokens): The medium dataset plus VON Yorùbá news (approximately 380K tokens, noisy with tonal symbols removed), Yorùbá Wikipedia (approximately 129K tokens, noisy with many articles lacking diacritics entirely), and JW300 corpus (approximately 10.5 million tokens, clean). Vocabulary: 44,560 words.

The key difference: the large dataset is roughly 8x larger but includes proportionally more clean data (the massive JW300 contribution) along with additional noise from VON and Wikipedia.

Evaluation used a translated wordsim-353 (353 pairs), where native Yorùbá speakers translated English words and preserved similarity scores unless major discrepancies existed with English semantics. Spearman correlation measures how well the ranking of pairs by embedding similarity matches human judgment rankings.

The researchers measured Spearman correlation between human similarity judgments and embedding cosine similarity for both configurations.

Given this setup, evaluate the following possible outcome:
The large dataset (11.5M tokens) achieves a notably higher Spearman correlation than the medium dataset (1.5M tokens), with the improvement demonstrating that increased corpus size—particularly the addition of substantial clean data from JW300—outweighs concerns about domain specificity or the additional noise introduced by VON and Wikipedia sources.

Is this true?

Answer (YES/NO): YES